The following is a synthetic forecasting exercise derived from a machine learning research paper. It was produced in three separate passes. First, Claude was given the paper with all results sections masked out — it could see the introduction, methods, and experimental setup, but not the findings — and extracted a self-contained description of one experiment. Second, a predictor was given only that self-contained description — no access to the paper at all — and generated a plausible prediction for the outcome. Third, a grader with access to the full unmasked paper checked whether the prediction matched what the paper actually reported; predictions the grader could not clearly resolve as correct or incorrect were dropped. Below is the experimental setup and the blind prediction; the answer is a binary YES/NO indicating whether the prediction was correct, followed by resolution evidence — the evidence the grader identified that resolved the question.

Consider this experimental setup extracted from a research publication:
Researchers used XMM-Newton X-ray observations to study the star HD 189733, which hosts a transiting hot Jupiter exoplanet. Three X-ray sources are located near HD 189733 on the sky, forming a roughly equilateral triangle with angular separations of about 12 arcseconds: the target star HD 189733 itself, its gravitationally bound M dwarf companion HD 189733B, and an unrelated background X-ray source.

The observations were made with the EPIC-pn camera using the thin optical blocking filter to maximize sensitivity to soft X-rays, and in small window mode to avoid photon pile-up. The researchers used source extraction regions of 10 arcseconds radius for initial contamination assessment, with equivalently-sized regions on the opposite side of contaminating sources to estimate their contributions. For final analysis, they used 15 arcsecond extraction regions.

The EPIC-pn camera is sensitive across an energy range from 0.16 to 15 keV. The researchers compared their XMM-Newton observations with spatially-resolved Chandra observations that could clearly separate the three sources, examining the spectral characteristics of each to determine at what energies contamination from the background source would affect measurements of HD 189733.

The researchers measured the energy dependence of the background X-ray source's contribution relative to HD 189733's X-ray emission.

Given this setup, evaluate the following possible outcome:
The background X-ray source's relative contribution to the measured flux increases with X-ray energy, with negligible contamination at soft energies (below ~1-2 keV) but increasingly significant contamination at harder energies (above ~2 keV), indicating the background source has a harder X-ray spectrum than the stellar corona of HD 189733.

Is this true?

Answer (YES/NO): YES